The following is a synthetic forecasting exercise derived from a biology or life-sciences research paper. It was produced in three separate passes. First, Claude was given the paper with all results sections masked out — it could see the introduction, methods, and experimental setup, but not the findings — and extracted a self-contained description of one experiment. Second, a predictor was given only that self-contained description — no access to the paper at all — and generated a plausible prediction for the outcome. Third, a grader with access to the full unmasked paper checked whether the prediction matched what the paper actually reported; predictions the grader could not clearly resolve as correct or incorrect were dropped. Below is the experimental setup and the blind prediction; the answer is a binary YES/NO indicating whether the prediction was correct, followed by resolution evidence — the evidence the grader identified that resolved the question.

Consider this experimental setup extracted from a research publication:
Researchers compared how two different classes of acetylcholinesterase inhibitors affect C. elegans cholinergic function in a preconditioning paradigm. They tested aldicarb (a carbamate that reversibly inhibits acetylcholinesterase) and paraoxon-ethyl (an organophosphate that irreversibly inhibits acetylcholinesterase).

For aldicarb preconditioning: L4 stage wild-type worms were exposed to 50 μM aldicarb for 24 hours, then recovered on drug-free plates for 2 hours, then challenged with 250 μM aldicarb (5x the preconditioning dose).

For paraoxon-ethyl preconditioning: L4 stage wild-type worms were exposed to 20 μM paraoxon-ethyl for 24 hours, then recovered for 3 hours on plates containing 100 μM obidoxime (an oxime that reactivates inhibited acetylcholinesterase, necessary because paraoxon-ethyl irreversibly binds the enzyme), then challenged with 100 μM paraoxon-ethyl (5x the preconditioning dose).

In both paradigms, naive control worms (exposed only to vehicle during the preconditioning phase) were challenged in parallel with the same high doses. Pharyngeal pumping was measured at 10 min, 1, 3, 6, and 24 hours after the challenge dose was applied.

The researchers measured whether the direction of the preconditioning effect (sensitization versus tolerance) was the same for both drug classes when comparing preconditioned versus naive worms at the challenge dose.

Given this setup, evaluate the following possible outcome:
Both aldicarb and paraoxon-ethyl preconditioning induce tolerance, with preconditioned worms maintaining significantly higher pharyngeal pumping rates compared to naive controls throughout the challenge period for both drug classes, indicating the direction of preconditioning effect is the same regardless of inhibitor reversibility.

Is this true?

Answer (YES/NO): NO